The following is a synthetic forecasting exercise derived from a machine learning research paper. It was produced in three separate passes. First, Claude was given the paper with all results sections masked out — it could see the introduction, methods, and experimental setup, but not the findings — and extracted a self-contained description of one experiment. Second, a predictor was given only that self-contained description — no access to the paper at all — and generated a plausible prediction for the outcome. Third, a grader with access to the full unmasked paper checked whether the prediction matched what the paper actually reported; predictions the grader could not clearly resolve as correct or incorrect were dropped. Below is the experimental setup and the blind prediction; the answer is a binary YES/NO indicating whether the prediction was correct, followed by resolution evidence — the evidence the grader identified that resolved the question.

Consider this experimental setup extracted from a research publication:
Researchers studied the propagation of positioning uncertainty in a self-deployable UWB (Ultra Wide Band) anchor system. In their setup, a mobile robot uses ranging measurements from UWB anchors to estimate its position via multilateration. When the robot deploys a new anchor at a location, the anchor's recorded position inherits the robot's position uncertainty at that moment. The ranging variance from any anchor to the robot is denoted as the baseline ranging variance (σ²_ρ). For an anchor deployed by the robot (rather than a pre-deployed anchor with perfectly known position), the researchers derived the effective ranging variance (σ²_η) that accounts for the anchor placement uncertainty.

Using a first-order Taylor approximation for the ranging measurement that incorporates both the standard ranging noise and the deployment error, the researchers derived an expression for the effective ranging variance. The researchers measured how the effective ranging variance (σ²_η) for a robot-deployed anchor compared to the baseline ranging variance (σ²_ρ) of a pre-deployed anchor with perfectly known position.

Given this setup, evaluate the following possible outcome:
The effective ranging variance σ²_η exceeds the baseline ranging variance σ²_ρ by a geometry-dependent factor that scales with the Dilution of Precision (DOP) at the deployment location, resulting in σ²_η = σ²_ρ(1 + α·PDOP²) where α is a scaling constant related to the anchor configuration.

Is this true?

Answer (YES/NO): NO